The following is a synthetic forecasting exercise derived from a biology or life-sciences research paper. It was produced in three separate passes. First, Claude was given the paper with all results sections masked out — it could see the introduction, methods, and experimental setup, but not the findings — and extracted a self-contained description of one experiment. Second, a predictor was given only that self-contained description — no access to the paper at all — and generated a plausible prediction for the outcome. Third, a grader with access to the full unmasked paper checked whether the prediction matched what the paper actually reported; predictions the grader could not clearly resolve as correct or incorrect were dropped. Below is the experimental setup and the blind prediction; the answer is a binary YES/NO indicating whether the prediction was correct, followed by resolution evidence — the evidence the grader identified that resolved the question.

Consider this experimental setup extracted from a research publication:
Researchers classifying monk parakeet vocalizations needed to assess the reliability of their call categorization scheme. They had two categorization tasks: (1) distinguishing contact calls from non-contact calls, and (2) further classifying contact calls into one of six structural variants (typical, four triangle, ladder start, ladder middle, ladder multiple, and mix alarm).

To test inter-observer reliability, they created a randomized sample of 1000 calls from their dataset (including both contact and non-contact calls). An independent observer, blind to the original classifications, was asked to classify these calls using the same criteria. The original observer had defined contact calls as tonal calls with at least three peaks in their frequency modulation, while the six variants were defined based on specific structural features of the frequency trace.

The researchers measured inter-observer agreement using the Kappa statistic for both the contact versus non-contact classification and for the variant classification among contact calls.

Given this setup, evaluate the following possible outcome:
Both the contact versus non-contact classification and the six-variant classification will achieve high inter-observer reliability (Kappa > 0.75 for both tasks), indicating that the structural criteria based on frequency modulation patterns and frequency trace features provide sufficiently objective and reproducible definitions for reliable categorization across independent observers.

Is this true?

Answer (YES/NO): NO